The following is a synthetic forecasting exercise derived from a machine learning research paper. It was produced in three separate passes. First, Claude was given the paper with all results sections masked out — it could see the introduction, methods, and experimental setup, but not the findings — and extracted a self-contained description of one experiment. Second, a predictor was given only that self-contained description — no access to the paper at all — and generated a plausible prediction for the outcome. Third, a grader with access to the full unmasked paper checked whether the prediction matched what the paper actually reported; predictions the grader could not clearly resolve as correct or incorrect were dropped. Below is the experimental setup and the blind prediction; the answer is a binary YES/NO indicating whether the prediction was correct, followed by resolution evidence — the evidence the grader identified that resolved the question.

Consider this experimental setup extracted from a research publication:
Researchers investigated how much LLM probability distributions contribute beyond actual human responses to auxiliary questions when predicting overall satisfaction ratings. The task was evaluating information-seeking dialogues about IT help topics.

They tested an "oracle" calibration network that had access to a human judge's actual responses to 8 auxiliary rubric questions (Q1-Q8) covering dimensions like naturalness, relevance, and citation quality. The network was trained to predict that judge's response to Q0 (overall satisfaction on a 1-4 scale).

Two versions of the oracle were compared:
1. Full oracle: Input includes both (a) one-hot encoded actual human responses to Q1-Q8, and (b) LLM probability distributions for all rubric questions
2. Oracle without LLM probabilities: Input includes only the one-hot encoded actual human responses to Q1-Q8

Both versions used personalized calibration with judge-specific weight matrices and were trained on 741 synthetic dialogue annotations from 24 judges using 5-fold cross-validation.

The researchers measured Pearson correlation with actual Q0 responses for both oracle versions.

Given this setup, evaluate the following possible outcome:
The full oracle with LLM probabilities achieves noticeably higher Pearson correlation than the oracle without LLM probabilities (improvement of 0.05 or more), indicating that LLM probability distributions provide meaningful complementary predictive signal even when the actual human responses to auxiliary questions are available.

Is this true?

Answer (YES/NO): YES